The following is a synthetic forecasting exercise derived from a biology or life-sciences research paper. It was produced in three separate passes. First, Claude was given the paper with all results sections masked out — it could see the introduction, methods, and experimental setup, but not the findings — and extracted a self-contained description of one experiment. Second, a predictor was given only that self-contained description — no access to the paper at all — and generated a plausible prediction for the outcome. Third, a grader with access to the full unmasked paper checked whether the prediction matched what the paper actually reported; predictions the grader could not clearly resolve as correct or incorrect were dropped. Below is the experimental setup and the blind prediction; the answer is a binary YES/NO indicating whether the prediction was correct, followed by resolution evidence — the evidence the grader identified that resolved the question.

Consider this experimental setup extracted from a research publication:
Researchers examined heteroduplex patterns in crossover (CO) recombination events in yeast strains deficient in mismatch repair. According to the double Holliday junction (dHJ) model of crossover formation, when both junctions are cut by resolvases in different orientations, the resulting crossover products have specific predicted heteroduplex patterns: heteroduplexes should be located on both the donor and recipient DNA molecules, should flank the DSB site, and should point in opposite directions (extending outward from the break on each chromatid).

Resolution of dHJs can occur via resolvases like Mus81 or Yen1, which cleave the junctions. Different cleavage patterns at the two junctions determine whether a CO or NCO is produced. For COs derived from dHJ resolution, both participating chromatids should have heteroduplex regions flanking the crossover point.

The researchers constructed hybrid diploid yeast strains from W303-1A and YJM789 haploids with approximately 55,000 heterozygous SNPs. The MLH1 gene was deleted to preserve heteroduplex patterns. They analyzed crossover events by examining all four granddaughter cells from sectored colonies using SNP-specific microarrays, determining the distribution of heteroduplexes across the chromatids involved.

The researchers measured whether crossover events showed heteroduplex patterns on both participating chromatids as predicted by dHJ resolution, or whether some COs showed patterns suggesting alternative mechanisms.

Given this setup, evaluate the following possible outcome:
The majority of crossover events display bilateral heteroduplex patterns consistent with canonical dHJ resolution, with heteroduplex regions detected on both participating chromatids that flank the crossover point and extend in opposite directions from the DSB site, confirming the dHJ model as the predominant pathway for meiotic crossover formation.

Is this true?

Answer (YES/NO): NO